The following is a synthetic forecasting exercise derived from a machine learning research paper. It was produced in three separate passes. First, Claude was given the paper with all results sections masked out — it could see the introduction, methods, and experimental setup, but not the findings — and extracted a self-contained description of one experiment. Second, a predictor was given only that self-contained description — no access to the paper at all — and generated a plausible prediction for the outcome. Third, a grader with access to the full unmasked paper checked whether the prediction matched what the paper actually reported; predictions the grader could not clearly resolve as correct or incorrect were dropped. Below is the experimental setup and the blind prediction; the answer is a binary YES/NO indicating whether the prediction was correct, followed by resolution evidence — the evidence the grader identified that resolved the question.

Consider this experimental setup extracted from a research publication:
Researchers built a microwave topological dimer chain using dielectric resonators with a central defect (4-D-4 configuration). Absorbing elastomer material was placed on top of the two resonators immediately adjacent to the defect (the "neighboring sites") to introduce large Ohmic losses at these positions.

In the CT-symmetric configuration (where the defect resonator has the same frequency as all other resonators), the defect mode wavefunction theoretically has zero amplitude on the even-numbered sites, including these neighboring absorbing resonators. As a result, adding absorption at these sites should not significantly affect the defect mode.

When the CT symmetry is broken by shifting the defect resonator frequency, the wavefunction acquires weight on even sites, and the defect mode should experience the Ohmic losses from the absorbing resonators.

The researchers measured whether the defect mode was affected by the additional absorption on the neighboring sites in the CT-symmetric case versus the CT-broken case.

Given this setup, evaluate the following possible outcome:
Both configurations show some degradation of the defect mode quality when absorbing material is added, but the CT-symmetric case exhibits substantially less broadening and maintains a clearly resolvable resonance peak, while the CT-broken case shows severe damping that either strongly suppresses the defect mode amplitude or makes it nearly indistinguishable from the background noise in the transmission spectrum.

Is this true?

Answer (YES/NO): NO